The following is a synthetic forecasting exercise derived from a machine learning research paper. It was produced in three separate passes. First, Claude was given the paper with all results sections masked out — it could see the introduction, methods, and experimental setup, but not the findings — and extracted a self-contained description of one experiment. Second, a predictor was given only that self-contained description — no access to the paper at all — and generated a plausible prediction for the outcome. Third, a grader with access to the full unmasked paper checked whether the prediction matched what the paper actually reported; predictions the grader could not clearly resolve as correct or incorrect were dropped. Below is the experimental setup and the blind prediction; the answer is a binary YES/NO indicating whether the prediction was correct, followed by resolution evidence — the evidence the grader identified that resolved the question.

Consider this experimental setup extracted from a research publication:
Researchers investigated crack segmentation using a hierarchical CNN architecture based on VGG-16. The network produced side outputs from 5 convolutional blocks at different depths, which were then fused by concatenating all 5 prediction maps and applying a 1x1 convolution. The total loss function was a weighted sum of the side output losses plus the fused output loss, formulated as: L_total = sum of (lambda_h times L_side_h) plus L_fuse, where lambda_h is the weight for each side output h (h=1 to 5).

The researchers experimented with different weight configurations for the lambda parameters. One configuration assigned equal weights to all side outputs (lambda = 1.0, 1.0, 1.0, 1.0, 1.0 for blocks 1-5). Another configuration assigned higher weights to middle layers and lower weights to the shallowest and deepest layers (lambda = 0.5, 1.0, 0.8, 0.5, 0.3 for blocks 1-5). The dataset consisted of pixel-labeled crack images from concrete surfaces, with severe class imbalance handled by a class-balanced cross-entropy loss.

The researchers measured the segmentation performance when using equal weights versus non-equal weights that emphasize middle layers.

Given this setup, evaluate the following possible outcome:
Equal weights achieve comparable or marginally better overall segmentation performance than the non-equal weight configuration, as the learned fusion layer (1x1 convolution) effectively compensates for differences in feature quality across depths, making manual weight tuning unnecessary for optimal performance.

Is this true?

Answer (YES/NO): NO